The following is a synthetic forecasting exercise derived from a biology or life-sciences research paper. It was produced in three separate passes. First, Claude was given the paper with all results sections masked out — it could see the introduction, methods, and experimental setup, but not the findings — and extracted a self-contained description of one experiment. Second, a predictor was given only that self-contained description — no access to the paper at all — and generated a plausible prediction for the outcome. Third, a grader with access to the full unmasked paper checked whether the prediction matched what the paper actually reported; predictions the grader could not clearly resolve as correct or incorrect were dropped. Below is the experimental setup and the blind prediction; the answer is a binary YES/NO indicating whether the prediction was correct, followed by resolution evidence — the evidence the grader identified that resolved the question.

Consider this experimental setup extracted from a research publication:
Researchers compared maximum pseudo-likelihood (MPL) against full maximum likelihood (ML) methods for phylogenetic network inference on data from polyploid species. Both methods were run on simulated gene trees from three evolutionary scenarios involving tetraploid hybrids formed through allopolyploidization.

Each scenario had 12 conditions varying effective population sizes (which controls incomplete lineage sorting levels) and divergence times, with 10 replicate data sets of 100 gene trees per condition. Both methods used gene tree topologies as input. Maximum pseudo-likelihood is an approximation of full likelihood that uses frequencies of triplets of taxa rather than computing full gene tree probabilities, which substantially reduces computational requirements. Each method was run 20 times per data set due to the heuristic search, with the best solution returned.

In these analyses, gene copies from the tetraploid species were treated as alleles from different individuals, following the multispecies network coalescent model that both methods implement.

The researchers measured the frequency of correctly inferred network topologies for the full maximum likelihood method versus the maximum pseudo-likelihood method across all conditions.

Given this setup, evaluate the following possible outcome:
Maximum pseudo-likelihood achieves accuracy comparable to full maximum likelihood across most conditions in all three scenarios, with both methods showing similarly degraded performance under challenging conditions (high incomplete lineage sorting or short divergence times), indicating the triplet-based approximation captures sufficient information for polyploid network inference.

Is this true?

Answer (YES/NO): NO